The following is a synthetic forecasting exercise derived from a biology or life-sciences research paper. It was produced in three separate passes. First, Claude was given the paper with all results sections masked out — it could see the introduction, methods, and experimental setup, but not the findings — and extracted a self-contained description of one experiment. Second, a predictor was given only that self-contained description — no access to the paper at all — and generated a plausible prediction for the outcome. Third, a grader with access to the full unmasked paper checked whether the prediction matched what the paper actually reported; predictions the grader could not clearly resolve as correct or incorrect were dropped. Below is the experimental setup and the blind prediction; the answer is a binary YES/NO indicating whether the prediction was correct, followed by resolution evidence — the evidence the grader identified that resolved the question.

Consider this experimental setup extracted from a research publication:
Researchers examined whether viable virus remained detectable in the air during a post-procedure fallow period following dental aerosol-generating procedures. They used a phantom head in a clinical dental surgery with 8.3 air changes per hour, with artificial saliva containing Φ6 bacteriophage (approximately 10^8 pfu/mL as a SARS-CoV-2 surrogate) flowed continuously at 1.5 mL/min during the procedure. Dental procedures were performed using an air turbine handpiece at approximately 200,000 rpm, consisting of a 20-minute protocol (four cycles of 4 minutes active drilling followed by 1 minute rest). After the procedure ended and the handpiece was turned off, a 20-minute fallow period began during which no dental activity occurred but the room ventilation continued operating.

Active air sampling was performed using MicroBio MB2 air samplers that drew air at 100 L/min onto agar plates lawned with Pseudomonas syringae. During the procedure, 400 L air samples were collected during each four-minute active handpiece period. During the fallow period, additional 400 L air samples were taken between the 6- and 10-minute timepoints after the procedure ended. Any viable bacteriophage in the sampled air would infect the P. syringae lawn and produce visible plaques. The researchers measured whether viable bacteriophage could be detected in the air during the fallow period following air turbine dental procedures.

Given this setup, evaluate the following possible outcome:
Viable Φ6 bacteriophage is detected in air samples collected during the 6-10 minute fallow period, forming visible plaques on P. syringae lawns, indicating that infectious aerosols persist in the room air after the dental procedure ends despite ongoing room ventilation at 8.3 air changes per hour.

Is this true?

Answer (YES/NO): YES